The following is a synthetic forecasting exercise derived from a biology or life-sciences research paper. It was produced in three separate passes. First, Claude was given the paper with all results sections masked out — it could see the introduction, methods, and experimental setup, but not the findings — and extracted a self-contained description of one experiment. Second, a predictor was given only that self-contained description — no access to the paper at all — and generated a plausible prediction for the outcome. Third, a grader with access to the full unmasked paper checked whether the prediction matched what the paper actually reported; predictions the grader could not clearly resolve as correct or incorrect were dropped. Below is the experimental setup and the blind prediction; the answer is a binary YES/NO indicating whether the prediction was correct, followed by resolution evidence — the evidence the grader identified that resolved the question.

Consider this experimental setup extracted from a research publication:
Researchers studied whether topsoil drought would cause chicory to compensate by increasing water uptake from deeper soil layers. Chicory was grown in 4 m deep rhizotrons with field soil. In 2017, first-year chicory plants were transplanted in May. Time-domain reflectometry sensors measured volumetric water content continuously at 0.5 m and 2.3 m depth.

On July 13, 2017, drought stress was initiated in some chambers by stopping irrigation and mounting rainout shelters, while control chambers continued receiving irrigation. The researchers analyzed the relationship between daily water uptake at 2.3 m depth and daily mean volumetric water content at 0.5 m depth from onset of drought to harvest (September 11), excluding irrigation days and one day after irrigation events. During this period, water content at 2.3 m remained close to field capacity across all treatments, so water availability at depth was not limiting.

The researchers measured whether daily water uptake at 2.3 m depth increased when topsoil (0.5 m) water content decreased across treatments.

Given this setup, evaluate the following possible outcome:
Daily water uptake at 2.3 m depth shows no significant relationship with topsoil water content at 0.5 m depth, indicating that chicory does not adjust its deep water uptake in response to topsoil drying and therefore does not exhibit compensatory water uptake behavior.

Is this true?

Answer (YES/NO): YES